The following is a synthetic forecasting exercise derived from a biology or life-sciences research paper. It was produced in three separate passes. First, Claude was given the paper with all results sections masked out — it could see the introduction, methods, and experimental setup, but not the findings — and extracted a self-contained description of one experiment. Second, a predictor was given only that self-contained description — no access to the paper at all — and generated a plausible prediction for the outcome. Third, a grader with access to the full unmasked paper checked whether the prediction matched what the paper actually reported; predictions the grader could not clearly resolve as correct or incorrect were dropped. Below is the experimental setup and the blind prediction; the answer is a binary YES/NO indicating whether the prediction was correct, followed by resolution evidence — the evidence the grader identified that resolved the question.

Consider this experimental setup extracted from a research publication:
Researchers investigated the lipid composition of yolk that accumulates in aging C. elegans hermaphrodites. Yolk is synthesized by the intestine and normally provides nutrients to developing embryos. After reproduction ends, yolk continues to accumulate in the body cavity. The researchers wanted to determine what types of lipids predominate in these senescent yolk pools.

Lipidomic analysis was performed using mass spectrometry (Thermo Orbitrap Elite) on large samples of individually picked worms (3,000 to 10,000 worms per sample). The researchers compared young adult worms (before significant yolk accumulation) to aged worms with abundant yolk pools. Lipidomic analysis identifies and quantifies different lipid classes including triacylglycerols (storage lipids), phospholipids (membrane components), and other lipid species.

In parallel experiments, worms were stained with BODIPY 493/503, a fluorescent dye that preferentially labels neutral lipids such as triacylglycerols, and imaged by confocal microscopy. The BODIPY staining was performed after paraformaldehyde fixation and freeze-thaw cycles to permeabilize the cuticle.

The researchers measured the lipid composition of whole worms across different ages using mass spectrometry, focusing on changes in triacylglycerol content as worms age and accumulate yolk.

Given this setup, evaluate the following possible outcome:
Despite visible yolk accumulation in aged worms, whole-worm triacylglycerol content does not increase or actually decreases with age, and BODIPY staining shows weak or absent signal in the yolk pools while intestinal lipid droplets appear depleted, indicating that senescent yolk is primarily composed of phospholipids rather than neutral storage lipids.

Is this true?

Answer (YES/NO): NO